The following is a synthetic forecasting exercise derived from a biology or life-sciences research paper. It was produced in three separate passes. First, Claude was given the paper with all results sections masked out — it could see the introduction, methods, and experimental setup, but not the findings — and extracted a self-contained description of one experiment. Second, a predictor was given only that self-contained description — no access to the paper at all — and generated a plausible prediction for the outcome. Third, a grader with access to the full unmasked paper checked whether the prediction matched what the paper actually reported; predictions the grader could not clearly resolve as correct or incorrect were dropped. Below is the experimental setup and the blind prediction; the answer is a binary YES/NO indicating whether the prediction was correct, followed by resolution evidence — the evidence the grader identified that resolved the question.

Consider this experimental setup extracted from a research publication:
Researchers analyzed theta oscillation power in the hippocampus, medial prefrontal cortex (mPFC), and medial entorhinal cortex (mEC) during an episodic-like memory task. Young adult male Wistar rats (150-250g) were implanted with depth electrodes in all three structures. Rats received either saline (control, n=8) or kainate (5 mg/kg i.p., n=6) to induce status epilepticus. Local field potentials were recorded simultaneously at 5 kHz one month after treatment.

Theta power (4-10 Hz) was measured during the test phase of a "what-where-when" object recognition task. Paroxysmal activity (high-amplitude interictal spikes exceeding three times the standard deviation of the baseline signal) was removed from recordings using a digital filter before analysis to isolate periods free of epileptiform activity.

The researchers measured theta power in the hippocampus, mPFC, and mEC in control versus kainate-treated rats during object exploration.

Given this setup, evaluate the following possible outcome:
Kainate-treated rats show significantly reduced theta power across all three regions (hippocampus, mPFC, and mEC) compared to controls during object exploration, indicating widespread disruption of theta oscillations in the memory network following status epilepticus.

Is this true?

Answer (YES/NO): NO